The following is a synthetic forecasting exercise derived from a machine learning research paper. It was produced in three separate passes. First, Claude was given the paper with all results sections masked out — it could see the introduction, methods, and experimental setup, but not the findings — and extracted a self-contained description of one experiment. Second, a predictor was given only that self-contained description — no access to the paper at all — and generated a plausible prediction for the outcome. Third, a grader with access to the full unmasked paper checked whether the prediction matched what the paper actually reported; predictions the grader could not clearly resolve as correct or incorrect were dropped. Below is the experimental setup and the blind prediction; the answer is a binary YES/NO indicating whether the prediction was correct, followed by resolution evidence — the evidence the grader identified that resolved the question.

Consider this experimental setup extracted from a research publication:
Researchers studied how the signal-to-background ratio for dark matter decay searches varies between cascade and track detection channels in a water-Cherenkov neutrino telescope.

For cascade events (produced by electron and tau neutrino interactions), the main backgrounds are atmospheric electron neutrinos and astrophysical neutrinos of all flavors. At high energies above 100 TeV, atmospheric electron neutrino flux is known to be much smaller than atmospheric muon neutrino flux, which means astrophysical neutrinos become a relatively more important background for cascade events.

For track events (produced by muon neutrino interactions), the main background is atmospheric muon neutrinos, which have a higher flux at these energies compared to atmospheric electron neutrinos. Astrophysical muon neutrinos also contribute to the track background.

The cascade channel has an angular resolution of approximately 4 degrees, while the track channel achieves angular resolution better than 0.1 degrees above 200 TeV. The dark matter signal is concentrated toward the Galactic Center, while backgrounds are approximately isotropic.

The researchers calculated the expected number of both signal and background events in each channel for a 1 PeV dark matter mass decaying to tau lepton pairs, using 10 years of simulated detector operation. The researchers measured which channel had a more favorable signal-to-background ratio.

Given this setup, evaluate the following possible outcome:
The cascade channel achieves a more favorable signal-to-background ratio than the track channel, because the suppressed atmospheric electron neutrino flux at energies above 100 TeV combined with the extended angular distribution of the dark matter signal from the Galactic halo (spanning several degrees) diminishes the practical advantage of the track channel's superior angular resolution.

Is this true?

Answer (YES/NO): YES